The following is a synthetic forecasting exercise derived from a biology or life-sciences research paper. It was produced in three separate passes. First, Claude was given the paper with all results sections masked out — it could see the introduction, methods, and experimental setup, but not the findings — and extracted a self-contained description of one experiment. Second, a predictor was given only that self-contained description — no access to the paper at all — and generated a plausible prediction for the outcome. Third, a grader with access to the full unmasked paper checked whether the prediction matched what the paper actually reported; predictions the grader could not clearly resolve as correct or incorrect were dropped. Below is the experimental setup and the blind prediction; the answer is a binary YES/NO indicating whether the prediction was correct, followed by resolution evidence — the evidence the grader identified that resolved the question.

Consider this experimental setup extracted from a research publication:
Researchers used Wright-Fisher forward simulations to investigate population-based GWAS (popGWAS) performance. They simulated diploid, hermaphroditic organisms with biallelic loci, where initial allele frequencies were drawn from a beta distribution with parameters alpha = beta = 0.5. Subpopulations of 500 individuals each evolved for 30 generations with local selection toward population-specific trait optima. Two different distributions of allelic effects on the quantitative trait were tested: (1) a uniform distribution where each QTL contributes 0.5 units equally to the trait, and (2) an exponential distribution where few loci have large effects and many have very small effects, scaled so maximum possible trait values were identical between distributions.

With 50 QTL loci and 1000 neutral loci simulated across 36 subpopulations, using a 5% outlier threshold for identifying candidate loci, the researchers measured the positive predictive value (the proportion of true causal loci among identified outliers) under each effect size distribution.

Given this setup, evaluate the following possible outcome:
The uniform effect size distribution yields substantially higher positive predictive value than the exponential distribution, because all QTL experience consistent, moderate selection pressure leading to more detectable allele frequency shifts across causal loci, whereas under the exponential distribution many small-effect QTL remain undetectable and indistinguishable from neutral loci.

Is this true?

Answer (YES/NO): YES